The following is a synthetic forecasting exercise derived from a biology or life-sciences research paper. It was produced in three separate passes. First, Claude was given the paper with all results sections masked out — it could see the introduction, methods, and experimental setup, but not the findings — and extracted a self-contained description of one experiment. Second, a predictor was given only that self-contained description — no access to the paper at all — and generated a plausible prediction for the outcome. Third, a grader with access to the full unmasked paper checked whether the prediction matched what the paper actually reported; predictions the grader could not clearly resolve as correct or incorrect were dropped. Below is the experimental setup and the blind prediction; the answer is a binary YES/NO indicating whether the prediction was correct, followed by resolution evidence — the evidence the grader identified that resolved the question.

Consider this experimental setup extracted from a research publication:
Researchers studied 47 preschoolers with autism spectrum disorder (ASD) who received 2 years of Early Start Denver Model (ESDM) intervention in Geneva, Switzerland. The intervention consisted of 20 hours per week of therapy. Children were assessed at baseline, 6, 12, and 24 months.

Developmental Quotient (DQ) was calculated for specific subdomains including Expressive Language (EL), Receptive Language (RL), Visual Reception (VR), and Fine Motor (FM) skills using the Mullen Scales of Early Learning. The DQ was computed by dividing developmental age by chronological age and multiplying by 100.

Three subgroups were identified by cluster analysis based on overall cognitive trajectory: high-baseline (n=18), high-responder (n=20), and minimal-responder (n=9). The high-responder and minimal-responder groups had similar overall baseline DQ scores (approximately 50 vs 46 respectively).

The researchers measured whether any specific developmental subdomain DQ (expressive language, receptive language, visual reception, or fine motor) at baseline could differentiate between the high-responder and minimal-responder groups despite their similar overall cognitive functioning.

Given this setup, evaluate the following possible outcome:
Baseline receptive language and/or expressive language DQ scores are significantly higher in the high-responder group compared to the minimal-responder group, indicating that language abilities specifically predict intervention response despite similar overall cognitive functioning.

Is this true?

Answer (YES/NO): NO